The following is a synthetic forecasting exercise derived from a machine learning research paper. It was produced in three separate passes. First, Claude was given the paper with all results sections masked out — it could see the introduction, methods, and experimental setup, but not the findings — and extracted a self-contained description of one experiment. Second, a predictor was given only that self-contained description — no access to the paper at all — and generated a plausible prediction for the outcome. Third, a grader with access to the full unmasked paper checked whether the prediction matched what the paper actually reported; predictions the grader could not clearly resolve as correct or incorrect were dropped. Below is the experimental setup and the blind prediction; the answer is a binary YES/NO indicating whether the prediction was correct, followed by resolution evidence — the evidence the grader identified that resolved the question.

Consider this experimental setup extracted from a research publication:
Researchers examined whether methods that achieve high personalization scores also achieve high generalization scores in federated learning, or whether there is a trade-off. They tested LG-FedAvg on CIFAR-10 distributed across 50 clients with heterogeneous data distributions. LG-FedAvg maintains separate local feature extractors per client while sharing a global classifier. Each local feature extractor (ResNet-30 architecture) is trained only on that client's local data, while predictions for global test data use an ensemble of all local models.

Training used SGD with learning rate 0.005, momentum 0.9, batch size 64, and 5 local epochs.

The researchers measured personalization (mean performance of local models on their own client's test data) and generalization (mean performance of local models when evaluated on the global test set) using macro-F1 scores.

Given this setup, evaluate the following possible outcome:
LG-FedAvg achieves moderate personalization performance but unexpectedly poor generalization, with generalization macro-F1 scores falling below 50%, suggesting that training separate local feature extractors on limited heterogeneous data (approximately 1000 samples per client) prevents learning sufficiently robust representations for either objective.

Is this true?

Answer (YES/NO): NO